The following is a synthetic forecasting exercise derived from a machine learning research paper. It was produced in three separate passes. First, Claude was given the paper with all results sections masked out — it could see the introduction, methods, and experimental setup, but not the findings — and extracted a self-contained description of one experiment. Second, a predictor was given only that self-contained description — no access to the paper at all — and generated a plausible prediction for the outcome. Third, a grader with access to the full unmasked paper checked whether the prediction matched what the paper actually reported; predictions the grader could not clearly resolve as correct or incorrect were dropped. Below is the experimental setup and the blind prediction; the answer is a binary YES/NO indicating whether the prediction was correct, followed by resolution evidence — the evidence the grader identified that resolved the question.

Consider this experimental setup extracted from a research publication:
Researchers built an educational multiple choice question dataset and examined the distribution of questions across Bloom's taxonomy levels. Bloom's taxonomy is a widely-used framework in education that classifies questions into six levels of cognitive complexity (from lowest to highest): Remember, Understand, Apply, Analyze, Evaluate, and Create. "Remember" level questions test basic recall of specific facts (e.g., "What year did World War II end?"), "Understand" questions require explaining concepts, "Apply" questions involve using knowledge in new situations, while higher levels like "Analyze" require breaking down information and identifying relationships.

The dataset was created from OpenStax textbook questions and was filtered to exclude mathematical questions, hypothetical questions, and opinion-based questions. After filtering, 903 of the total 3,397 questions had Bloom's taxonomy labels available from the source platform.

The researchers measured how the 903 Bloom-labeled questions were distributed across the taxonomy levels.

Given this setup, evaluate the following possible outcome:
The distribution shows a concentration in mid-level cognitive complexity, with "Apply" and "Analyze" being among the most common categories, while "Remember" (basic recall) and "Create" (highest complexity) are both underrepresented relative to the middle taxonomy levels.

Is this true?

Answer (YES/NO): NO